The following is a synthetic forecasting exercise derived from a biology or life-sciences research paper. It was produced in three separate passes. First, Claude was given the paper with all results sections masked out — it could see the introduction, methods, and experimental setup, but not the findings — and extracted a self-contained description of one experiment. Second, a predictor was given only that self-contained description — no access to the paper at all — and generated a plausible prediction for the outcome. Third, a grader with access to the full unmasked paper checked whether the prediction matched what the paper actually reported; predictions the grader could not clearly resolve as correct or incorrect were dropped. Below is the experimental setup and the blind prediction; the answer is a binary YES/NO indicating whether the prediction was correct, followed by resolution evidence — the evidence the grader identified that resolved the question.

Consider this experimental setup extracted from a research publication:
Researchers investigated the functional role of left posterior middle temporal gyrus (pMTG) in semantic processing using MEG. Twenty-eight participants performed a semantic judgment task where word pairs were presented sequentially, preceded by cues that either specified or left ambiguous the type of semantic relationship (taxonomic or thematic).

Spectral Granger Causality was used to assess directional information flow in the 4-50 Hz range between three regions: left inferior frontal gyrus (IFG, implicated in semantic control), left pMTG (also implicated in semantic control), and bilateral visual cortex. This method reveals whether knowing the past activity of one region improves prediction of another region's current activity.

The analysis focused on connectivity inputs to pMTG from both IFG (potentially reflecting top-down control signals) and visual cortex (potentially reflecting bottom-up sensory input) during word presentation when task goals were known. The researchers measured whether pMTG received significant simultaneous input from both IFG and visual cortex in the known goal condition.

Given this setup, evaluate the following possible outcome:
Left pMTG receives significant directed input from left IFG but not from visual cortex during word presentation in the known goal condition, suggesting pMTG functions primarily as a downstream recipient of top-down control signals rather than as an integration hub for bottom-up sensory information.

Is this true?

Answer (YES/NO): NO